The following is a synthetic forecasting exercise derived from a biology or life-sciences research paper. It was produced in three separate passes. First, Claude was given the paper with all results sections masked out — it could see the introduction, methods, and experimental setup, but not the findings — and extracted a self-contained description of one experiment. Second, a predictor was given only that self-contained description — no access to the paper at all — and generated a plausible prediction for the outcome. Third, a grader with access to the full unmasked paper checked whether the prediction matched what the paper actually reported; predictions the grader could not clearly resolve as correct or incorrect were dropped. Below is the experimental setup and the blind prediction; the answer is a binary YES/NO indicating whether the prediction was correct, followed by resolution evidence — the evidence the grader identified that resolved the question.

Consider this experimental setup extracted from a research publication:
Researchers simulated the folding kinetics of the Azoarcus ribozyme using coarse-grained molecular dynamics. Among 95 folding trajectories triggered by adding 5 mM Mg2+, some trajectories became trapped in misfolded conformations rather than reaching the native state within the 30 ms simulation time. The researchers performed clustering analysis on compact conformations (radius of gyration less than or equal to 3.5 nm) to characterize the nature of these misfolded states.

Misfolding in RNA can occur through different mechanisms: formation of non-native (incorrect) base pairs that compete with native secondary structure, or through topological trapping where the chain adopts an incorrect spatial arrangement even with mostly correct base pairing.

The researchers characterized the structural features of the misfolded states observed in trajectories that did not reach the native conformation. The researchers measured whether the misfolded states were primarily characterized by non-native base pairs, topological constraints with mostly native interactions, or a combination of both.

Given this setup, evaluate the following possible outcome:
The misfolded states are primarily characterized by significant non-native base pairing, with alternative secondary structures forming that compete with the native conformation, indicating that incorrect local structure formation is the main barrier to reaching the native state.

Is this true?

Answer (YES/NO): NO